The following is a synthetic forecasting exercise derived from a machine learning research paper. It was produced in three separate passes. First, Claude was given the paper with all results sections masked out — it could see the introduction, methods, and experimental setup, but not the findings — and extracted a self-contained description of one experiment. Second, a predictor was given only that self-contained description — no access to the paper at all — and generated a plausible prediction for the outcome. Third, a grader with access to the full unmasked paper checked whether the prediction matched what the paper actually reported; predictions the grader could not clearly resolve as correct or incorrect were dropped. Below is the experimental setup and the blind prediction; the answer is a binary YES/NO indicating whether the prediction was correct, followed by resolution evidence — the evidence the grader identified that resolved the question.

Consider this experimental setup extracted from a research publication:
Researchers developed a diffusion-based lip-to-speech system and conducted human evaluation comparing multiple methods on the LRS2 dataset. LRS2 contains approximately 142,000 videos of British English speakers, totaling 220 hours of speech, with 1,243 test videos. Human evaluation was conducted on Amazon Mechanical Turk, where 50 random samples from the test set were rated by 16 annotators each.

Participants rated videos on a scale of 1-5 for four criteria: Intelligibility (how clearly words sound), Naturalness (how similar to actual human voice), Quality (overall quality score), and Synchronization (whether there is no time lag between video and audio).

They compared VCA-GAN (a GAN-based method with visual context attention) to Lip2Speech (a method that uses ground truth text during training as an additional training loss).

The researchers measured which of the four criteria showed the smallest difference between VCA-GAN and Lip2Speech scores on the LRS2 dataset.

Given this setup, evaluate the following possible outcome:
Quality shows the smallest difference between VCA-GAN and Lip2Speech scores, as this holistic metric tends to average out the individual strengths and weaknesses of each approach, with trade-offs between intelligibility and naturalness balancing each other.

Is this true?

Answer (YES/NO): NO